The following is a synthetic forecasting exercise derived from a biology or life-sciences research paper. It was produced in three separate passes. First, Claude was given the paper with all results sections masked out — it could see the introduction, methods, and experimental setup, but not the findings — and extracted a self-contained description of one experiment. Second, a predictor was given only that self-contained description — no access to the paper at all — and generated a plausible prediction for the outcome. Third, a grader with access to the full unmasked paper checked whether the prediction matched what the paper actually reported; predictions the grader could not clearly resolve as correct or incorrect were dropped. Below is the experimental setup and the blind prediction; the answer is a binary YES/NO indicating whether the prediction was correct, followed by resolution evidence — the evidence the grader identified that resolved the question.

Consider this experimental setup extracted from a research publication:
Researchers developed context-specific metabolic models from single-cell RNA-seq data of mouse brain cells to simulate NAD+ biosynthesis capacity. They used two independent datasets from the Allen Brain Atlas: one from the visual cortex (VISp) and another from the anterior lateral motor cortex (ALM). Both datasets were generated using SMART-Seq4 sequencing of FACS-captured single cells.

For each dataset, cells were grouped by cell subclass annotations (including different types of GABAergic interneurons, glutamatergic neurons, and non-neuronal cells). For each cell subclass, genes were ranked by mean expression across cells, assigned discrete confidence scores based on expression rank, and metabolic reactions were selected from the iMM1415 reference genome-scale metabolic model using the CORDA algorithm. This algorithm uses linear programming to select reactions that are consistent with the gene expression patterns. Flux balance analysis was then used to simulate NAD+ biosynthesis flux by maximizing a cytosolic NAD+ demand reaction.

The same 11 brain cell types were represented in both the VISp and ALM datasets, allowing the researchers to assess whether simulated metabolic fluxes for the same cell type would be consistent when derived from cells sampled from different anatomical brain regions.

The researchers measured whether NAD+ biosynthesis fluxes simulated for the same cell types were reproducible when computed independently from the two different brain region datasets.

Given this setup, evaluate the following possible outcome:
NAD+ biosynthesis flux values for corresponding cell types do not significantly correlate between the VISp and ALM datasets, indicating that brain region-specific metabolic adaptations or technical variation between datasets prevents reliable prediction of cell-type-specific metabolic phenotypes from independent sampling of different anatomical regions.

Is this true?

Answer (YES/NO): NO